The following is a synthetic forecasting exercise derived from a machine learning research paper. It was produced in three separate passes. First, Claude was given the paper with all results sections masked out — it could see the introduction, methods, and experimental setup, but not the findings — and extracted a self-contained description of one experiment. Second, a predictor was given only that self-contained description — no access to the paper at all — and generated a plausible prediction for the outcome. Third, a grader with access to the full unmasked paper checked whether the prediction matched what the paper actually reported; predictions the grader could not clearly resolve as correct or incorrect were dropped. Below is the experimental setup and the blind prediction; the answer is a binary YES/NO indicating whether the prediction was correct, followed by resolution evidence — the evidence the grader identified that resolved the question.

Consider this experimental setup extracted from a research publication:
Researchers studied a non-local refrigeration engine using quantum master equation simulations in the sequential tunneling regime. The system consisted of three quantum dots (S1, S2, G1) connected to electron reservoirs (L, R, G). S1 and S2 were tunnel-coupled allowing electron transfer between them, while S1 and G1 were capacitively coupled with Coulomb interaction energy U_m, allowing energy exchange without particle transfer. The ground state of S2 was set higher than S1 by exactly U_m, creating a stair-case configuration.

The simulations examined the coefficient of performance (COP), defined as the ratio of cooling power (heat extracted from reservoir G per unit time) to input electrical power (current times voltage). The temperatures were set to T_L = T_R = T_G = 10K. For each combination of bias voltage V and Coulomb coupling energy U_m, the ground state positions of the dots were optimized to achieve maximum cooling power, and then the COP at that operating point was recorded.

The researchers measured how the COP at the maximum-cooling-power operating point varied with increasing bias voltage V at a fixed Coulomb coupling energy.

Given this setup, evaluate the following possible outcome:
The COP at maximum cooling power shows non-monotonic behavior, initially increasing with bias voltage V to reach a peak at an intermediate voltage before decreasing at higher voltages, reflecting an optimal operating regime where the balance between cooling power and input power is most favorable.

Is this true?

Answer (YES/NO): NO